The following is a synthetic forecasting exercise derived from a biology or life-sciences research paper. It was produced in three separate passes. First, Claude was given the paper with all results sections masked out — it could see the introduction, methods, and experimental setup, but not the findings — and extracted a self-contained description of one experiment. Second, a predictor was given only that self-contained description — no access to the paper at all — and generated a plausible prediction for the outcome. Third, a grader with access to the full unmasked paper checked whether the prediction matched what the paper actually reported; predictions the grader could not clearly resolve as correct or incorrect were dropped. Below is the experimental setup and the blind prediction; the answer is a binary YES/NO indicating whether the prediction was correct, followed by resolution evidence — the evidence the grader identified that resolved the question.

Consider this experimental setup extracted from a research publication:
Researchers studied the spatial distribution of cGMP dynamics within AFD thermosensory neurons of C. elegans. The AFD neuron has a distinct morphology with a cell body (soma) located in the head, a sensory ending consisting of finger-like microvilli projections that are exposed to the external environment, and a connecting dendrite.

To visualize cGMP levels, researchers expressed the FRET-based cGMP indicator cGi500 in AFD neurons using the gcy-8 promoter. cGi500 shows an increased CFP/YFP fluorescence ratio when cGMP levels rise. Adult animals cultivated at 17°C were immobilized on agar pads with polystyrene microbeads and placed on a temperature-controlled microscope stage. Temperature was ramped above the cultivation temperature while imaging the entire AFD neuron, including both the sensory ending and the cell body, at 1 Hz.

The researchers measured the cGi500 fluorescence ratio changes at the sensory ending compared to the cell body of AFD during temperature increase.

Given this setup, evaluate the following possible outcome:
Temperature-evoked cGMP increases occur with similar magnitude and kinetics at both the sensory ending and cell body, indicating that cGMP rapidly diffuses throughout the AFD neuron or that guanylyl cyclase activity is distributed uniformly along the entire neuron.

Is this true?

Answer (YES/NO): NO